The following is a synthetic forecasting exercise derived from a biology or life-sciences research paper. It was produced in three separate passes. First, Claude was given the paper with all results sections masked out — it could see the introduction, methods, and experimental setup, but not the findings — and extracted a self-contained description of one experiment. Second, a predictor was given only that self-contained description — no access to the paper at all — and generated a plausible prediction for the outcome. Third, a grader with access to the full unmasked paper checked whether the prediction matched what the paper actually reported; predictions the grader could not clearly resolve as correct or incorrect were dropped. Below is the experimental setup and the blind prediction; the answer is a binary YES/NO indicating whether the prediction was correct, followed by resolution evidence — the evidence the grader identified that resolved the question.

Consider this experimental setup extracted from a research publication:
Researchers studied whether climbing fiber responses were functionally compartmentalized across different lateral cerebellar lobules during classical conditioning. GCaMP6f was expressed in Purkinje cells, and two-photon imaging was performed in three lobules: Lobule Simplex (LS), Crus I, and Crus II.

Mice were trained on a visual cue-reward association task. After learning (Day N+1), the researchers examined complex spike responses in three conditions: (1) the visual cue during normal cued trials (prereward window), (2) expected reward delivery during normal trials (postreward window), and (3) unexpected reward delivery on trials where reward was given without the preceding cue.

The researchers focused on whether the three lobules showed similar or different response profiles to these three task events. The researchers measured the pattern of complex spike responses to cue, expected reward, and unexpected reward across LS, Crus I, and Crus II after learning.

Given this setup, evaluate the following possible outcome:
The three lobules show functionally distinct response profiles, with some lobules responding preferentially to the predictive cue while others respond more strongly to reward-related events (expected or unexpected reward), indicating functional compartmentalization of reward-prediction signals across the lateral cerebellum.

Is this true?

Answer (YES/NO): NO